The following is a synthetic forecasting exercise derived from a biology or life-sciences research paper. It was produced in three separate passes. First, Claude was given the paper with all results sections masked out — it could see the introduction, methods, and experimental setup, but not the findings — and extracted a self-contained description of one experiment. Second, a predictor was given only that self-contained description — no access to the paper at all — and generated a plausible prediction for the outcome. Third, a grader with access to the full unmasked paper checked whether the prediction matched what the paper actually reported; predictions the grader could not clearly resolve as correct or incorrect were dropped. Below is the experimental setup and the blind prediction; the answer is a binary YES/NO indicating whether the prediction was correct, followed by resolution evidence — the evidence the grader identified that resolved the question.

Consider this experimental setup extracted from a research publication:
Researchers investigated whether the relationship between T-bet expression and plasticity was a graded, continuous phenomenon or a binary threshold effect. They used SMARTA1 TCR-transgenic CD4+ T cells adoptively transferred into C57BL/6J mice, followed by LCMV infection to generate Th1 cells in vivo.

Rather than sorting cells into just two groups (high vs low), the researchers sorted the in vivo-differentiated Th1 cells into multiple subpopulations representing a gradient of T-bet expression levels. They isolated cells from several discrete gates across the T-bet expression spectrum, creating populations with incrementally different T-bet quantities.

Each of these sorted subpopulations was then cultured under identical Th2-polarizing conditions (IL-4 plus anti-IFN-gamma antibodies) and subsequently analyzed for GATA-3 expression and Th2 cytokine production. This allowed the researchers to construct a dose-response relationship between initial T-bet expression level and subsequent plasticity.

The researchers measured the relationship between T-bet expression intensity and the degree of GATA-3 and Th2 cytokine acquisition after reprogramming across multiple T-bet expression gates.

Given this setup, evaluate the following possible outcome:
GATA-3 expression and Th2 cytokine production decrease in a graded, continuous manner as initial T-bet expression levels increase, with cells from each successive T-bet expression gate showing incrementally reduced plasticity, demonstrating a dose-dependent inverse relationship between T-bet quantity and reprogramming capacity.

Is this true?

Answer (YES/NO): YES